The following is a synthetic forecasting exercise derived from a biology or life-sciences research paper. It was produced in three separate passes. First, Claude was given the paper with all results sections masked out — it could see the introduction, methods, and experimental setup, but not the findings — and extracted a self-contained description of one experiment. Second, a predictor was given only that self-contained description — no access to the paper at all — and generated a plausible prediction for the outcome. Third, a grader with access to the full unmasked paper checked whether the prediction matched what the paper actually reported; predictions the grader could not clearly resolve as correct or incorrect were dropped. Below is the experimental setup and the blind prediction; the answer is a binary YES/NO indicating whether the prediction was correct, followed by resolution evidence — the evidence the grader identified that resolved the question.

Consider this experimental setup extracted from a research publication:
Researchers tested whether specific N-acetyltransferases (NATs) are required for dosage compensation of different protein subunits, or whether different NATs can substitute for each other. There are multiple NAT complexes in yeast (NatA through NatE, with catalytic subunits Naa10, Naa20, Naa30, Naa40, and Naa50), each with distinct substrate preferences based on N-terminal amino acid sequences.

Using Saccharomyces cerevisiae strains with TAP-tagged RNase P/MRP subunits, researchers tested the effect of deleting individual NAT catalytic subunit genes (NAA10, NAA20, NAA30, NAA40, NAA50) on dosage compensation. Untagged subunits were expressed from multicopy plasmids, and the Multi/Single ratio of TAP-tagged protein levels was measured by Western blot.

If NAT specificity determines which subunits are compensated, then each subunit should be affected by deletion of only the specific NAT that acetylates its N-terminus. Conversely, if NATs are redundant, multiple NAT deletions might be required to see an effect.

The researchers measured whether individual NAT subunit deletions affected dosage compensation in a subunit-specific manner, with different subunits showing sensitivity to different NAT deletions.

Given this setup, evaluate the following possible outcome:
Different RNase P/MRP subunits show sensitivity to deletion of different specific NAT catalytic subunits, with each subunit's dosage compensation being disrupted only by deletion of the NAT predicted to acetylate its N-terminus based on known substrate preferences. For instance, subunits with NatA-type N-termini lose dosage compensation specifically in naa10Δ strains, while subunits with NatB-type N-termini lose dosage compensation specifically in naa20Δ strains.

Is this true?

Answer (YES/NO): NO